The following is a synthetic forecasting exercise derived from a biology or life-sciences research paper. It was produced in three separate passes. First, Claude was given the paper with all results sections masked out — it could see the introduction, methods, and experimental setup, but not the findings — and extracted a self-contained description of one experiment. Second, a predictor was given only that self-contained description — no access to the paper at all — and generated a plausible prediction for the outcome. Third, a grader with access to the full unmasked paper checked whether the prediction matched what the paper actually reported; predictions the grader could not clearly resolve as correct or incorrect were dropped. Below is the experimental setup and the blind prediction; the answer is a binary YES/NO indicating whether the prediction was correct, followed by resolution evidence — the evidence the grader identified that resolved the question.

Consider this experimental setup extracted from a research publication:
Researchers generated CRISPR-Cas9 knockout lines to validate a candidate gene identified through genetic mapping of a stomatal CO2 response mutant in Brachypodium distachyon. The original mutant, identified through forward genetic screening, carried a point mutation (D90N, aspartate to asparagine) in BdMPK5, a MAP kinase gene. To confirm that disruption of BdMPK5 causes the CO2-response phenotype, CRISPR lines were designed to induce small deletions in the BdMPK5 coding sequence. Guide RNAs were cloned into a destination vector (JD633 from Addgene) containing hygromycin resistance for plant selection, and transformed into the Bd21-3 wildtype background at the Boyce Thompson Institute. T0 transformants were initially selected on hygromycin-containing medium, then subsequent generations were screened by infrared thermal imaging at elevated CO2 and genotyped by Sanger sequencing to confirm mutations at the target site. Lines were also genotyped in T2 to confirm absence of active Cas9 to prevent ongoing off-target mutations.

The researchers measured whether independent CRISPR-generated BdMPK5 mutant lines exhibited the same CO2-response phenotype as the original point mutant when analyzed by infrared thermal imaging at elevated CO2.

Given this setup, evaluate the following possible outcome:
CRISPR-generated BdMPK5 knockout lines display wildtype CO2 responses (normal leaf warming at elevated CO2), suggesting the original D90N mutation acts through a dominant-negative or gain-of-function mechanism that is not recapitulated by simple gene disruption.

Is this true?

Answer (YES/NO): NO